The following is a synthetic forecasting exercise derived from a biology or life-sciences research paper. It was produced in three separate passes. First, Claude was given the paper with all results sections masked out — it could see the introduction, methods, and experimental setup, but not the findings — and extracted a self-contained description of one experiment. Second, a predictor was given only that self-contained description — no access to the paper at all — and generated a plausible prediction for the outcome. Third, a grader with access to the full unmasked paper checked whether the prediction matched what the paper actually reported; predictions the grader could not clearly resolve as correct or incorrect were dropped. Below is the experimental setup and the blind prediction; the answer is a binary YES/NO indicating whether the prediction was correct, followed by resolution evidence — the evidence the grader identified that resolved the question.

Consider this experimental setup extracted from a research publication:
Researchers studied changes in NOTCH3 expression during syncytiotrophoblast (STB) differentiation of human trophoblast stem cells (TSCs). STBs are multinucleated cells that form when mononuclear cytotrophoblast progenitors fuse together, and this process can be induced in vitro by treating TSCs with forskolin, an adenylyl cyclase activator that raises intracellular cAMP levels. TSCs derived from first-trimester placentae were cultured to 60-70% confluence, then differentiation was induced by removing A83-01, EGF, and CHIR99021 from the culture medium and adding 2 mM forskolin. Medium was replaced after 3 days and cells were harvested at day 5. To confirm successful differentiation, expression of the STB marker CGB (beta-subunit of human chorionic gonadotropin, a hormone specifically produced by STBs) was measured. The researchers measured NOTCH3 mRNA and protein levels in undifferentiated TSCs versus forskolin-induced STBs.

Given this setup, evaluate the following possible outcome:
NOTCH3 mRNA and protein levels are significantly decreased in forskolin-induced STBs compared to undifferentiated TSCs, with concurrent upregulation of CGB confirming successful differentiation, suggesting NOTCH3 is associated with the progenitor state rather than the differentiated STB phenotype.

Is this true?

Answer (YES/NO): YES